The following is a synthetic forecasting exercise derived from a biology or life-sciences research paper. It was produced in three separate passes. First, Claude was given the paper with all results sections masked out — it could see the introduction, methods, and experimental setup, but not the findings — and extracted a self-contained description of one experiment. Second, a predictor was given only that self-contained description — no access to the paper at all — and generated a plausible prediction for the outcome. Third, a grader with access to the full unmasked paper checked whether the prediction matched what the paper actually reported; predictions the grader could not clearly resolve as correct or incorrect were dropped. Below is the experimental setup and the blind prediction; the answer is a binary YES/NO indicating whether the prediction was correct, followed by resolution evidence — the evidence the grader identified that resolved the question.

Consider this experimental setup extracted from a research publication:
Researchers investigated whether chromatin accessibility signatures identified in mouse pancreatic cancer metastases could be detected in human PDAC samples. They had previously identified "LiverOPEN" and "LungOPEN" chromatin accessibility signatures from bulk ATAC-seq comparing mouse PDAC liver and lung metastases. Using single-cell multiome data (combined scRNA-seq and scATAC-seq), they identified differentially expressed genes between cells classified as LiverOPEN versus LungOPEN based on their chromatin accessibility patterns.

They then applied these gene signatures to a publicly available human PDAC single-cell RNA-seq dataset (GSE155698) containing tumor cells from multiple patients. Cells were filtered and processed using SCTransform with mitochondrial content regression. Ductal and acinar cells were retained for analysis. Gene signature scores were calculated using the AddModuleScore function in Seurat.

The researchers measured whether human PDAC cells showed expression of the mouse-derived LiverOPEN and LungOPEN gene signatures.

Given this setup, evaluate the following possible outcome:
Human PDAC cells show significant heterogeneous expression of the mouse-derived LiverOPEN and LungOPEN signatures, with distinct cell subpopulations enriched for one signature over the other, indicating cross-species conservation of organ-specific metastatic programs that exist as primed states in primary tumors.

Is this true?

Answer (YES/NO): YES